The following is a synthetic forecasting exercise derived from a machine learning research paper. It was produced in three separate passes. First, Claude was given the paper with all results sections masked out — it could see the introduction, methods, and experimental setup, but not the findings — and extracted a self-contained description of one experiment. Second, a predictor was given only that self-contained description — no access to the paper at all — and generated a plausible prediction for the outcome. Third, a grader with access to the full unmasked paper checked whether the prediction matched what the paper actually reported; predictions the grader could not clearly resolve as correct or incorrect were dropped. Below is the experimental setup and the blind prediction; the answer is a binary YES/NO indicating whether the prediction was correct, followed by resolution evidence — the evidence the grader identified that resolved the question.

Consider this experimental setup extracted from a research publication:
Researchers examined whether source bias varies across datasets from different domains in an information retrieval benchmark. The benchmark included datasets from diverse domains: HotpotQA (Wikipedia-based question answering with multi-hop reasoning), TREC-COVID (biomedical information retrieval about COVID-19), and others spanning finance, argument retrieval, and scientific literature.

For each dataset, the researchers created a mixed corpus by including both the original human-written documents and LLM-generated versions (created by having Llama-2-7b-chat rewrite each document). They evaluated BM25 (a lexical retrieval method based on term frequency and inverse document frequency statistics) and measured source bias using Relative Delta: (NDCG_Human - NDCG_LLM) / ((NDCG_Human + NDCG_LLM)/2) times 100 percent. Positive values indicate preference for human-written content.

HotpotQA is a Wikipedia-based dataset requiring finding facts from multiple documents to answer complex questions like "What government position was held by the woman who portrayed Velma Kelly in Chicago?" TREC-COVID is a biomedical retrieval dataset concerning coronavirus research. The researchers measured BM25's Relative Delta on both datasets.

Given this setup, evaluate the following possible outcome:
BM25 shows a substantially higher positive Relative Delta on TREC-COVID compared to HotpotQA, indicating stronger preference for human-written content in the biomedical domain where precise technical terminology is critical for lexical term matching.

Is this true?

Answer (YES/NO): NO